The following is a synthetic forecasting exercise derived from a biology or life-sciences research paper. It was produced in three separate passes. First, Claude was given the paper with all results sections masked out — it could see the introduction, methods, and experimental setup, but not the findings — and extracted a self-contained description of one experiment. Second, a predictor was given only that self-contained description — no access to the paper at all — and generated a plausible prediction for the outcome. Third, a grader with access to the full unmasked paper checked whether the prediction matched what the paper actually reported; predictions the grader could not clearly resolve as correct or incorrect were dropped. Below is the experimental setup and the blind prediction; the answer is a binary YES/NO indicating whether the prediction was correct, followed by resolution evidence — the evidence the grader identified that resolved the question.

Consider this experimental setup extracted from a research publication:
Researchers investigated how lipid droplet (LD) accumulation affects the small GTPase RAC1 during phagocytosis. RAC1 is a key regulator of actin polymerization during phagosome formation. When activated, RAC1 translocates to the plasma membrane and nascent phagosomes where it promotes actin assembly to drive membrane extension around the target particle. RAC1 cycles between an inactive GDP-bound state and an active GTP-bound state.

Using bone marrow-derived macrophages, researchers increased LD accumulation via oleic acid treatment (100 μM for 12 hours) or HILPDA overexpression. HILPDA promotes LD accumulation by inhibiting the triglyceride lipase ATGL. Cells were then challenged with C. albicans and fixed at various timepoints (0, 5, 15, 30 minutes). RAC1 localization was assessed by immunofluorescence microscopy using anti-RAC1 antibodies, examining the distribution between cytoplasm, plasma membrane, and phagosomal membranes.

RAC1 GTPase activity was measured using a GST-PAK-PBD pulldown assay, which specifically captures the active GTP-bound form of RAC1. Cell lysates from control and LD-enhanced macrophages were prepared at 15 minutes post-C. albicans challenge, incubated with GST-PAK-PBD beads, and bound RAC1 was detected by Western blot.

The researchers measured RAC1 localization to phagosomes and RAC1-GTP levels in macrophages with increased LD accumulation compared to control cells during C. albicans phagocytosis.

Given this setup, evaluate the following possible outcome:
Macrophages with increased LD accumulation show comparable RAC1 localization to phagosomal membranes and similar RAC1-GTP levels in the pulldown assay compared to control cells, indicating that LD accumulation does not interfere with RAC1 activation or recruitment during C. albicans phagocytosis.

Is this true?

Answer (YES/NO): NO